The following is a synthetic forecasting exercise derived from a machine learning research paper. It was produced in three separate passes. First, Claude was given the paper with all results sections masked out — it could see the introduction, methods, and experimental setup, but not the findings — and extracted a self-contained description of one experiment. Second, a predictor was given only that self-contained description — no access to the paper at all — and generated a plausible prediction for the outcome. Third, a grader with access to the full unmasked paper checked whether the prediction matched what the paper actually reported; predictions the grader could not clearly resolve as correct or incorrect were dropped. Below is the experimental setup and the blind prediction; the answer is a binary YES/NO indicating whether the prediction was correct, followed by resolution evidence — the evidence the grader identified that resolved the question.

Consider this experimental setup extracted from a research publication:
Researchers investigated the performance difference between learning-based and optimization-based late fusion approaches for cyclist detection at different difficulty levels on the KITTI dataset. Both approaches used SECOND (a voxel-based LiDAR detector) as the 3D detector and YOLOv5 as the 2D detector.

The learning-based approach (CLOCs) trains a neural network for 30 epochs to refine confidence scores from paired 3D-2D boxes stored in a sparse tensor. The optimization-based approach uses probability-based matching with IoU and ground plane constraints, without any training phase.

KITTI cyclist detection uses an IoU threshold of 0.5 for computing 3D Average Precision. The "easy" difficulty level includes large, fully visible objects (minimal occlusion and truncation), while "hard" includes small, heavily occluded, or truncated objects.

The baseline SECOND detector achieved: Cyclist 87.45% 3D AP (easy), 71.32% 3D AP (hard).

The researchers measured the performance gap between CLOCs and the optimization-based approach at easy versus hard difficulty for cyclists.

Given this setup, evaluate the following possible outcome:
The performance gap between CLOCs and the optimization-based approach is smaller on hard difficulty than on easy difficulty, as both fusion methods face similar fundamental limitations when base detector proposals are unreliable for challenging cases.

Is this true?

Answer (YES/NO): NO